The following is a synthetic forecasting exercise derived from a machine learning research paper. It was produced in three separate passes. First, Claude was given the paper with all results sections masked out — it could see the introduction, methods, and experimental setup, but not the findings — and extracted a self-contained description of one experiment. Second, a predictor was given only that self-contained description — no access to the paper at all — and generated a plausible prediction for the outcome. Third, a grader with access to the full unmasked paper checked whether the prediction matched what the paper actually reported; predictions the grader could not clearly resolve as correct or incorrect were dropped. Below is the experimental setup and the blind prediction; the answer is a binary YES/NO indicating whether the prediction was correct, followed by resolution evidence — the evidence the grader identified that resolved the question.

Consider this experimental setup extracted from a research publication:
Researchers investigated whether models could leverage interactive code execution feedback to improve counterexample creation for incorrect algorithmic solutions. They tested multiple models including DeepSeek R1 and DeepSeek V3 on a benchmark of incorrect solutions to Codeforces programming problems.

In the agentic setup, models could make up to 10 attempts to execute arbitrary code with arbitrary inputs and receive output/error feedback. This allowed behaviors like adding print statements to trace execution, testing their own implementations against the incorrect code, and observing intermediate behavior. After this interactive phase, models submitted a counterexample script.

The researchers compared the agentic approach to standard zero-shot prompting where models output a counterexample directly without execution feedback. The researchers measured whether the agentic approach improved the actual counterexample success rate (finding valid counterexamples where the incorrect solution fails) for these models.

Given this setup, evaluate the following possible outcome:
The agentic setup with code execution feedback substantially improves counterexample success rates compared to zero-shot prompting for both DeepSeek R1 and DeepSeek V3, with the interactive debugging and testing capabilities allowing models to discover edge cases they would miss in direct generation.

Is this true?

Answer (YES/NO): NO